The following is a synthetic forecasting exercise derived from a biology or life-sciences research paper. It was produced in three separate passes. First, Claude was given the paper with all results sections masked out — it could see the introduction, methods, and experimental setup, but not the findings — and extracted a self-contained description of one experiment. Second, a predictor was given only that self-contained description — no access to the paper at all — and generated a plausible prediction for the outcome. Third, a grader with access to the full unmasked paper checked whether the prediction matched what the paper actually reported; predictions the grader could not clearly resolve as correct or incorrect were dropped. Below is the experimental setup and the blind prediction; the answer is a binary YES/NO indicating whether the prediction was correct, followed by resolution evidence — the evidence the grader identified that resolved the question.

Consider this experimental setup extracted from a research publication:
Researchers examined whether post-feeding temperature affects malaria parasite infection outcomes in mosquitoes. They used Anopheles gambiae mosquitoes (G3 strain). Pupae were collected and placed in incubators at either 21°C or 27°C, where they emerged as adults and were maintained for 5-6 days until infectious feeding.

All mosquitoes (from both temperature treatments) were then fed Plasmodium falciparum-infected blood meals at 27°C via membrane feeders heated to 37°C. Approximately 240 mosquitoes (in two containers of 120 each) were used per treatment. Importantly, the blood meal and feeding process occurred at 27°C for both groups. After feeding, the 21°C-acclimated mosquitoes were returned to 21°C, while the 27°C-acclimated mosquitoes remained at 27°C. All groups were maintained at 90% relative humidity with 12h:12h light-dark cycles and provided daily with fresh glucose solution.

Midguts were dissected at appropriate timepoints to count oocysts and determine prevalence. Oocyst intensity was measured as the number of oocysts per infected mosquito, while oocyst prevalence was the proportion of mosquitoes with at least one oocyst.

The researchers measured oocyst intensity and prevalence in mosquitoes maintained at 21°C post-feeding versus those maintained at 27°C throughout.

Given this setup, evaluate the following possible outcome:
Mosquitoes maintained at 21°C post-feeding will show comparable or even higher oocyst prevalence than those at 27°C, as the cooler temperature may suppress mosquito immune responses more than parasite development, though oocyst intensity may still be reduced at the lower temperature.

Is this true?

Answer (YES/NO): NO